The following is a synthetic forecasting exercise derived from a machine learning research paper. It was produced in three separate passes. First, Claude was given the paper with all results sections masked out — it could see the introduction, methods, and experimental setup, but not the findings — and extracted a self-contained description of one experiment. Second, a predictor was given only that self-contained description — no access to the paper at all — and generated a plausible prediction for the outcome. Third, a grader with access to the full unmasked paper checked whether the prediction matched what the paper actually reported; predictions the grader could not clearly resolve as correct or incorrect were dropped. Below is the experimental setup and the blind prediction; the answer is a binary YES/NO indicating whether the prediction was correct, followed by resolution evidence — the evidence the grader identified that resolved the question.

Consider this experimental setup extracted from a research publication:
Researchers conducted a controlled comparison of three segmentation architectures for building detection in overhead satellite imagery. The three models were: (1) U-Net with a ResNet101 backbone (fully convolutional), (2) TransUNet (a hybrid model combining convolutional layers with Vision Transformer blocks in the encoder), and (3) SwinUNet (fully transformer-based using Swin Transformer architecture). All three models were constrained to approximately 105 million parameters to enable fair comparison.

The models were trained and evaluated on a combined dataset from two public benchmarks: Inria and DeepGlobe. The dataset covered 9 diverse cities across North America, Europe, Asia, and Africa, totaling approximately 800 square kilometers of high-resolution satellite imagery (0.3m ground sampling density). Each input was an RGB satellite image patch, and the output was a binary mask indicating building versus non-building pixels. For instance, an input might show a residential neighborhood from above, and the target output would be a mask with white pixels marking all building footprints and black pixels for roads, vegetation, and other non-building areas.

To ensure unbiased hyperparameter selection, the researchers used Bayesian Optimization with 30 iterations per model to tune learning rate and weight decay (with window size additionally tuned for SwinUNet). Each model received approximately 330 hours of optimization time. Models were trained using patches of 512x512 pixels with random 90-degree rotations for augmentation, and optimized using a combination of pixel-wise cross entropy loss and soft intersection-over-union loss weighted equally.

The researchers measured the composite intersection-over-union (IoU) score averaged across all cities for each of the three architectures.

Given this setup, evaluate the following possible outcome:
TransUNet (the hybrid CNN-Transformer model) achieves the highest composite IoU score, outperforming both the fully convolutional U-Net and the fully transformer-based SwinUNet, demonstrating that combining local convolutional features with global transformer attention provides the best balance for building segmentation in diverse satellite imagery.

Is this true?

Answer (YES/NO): YES